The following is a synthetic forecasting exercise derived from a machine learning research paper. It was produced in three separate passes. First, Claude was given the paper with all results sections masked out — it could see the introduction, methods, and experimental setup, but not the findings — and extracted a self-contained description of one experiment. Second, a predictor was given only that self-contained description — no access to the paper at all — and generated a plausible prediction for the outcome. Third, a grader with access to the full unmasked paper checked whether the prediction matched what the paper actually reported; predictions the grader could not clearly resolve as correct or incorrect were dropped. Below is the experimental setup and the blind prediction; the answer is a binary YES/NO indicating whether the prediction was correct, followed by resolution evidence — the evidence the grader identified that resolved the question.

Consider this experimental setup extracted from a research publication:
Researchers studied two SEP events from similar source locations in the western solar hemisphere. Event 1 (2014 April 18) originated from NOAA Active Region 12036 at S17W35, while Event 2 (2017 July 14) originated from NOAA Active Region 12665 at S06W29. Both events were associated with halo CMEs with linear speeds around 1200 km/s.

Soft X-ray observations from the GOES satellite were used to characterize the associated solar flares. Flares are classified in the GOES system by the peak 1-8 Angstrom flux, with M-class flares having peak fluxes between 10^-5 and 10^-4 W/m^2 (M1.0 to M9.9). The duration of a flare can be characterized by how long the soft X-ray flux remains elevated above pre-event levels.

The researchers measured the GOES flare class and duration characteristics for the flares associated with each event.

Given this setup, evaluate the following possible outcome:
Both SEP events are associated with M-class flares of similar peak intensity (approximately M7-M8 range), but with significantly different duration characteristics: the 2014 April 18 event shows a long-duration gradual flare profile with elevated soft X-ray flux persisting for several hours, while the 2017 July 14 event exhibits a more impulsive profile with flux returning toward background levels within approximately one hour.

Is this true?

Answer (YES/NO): NO